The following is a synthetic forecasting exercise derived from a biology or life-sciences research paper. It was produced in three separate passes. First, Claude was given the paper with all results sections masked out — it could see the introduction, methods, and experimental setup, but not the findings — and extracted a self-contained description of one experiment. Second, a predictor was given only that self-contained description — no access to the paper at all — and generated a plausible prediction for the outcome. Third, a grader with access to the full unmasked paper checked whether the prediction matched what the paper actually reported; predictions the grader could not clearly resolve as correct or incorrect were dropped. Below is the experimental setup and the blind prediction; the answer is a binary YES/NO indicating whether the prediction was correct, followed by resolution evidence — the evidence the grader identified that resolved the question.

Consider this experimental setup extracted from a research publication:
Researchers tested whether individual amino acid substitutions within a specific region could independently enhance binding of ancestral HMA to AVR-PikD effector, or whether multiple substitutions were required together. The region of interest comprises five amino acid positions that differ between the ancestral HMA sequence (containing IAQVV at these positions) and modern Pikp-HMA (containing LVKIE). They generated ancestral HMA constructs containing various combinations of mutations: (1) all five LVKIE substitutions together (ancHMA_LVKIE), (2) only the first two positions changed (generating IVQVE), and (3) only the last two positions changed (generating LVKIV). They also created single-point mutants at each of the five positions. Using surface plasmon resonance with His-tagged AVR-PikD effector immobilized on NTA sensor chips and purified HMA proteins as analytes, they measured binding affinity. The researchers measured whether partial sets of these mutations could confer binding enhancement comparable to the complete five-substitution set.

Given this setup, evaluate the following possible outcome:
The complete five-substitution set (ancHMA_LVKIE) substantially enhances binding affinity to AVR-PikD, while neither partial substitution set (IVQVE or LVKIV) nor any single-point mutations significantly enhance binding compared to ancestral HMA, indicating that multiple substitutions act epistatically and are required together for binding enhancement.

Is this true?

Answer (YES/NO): NO